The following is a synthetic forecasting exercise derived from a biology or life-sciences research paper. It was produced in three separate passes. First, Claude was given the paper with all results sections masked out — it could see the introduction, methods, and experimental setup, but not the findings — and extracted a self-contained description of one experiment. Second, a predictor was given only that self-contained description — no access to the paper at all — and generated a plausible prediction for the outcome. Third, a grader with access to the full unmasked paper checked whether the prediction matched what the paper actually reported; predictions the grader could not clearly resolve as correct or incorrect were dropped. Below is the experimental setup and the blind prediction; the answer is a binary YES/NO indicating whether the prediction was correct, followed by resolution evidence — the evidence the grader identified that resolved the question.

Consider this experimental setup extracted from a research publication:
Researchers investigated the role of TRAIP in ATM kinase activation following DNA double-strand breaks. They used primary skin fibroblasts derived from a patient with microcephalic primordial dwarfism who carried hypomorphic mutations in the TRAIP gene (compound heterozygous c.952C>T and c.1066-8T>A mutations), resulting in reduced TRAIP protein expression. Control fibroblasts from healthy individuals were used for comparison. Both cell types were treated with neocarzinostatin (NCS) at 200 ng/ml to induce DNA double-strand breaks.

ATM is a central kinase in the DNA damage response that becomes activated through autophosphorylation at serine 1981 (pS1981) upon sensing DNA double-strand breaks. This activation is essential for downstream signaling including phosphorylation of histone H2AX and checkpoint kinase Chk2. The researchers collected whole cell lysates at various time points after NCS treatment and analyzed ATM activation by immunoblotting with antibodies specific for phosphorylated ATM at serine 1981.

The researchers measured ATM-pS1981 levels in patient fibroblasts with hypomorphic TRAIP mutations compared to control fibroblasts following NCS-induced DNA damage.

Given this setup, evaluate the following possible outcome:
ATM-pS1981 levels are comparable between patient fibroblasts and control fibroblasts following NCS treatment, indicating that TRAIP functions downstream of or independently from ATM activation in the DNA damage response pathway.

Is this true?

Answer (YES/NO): NO